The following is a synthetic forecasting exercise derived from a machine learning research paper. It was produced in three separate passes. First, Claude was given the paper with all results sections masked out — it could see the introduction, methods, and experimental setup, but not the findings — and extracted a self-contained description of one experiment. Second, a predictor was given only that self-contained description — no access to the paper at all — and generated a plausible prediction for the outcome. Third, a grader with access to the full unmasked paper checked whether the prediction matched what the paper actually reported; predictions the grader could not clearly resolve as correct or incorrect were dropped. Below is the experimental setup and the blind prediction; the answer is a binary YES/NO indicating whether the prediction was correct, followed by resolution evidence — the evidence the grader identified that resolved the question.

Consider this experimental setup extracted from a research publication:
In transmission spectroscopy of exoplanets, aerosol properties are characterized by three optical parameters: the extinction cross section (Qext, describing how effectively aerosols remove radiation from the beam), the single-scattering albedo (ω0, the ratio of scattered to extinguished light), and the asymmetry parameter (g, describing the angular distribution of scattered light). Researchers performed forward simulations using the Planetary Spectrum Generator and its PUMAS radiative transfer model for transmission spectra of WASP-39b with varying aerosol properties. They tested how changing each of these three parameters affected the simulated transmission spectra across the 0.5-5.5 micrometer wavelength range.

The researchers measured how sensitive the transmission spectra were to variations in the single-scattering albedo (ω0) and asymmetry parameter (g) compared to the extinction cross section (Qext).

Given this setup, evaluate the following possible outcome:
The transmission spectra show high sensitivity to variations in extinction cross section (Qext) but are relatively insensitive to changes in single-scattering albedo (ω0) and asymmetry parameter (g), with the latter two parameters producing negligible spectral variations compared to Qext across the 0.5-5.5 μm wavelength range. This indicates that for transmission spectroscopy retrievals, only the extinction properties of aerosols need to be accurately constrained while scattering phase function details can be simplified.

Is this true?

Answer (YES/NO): YES